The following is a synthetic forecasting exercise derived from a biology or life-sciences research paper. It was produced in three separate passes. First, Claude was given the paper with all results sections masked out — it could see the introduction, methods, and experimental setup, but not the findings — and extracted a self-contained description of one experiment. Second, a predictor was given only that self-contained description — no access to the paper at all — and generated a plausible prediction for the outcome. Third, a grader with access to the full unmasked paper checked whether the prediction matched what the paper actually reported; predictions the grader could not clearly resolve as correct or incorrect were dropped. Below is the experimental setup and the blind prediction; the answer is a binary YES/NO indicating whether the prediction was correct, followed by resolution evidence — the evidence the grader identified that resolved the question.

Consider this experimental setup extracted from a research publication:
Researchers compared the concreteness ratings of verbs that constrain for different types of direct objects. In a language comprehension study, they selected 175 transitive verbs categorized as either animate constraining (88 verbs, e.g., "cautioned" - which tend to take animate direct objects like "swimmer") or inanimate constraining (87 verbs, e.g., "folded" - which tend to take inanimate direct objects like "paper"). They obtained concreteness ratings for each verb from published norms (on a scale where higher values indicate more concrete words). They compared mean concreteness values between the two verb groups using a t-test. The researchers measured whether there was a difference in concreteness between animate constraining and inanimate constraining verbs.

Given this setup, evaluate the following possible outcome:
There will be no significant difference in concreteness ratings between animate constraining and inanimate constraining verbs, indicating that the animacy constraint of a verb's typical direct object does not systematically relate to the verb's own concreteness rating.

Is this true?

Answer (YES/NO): NO